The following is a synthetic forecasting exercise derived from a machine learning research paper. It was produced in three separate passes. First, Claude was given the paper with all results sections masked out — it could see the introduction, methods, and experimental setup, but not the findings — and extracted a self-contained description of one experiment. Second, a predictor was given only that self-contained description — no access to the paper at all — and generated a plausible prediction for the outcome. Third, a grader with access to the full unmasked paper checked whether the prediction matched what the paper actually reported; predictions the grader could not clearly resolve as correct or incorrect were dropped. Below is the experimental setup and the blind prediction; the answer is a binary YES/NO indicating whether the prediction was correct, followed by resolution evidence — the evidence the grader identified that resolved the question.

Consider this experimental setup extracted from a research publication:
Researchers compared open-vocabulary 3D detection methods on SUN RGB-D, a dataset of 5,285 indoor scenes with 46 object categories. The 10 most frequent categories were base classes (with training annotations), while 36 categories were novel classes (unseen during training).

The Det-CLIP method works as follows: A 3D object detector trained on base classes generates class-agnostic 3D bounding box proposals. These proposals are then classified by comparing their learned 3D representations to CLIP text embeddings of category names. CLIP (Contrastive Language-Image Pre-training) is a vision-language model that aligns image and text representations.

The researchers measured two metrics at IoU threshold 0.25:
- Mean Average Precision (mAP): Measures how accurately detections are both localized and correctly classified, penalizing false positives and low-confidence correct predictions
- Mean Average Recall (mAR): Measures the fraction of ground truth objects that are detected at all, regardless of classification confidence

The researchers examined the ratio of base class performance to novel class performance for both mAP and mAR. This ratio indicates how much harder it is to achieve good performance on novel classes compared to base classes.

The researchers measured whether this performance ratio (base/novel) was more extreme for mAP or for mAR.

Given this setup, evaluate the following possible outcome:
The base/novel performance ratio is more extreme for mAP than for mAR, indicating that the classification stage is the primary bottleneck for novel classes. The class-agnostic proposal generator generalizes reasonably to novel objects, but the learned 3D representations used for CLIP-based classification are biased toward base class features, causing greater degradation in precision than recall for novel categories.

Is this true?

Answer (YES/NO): YES